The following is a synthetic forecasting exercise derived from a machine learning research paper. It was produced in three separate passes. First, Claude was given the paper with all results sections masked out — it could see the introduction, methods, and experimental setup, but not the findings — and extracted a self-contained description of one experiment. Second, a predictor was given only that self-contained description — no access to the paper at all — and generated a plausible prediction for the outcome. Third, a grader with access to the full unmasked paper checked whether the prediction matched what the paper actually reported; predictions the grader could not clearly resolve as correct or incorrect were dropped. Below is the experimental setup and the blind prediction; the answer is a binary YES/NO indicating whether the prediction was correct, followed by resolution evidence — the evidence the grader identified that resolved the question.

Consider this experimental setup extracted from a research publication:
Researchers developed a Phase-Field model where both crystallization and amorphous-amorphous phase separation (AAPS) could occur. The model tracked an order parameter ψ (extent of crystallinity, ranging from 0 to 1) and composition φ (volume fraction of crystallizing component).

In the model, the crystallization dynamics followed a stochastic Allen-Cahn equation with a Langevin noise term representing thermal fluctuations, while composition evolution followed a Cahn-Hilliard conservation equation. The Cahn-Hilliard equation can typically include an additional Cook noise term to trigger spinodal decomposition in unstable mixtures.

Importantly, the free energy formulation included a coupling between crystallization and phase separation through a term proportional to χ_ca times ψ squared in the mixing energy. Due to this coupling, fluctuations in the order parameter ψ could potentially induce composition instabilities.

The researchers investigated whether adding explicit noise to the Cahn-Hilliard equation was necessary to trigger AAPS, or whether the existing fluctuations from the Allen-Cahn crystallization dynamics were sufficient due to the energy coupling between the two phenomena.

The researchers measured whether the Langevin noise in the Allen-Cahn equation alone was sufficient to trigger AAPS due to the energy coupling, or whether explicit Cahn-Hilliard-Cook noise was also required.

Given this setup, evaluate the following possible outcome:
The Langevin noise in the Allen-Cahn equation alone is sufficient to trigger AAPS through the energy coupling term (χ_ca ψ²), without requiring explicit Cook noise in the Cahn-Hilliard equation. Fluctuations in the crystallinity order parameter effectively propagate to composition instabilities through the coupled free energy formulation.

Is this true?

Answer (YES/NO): YES